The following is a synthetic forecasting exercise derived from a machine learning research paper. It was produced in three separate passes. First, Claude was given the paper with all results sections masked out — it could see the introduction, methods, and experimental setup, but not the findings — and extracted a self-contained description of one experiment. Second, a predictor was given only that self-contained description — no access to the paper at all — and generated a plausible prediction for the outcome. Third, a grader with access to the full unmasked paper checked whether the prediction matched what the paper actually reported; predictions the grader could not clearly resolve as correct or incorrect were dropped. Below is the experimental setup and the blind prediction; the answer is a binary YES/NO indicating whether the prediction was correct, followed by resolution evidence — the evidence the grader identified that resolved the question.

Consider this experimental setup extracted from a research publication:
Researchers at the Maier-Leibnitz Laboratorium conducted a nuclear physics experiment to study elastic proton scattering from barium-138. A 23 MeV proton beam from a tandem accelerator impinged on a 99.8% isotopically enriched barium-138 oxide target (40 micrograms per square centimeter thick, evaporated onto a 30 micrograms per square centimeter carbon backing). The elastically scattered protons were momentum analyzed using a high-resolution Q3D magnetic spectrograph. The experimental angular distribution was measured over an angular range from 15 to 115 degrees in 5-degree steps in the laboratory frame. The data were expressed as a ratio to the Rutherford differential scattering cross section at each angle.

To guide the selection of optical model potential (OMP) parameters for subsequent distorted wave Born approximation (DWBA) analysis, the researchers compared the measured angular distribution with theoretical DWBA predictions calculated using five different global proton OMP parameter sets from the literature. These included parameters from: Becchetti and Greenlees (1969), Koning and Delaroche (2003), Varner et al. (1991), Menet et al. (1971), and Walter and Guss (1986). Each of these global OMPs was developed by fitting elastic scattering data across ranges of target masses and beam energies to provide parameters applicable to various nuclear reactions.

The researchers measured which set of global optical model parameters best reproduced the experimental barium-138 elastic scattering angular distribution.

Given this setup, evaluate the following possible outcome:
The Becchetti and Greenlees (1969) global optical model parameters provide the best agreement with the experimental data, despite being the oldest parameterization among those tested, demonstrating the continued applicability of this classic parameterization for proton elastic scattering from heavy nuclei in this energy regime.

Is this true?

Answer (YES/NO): NO